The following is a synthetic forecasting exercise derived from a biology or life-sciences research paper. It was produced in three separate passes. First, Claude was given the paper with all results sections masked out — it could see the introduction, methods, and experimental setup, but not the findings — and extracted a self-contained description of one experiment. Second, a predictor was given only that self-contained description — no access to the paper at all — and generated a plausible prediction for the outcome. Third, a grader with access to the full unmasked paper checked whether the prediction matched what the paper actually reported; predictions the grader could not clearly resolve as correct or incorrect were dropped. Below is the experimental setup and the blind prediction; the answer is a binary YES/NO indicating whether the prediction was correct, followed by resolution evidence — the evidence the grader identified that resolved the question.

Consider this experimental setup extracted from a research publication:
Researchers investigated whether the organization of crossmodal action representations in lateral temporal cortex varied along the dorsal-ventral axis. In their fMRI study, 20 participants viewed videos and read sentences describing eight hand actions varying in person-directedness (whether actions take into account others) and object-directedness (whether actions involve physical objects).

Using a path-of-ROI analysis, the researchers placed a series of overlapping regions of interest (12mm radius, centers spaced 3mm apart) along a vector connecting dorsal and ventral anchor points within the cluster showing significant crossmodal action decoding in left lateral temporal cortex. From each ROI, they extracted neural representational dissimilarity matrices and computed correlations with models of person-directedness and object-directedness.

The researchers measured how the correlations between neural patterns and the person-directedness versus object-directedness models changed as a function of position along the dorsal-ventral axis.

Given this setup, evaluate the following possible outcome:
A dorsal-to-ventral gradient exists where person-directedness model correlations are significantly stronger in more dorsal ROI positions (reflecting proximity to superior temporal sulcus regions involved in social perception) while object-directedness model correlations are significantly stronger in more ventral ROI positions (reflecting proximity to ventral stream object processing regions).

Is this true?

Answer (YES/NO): YES